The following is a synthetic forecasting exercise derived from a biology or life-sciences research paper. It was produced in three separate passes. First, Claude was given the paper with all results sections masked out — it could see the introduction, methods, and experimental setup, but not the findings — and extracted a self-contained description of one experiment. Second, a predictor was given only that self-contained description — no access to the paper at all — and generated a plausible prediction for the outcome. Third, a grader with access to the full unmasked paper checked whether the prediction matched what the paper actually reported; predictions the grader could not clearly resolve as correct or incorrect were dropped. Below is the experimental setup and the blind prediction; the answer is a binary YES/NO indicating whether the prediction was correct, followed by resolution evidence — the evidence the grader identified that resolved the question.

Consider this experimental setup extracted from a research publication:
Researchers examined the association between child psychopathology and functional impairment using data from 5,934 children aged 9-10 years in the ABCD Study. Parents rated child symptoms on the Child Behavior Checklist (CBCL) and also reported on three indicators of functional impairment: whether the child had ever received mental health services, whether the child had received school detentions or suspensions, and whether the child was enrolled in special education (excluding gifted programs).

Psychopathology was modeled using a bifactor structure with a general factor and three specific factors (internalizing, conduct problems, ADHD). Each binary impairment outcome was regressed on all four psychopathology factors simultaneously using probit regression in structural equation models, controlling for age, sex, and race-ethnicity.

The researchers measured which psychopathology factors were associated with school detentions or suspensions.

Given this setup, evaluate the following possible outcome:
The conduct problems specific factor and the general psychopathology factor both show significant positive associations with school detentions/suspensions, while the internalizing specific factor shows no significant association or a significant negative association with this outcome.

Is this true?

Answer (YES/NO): YES